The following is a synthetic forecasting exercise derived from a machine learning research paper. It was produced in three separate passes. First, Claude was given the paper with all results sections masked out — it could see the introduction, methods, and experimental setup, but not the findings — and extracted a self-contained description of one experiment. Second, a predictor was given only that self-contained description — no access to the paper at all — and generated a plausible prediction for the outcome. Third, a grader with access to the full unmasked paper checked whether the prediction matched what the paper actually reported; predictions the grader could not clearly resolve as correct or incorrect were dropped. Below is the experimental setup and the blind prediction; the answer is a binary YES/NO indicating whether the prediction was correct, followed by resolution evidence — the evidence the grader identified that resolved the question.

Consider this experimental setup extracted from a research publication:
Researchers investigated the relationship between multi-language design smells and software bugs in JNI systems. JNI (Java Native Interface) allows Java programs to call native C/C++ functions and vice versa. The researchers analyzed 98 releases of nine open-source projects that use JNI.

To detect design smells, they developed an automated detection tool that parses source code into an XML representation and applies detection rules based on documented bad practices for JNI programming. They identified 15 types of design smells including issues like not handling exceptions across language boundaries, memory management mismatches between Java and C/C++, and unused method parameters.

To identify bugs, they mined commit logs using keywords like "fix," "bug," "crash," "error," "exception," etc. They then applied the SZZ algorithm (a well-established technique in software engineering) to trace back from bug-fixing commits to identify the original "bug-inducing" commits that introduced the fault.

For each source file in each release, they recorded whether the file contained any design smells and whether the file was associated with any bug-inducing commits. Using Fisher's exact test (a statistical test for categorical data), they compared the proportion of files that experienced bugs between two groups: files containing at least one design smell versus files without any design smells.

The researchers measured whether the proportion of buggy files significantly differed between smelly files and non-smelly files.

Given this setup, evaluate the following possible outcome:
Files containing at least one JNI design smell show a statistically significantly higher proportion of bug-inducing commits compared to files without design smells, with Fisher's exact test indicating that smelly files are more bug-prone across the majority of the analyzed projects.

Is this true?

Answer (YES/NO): YES